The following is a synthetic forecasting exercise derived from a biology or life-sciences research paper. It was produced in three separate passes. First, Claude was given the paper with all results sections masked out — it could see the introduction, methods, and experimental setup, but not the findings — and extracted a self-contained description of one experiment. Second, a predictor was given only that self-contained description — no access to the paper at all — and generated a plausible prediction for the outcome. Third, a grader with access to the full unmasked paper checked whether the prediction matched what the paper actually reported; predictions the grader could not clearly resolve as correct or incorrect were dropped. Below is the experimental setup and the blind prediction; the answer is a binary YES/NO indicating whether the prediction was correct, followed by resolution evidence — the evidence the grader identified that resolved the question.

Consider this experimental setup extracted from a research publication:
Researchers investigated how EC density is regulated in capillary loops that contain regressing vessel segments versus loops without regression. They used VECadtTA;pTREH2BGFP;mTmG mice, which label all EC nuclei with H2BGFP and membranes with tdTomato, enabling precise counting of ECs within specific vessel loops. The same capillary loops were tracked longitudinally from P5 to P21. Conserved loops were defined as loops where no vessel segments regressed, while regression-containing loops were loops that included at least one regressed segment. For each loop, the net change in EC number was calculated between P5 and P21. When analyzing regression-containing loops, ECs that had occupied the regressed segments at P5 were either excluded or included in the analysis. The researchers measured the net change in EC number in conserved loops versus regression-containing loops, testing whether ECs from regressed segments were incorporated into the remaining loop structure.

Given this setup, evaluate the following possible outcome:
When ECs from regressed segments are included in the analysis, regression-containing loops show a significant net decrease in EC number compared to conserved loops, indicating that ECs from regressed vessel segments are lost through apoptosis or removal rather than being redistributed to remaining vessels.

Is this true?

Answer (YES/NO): NO